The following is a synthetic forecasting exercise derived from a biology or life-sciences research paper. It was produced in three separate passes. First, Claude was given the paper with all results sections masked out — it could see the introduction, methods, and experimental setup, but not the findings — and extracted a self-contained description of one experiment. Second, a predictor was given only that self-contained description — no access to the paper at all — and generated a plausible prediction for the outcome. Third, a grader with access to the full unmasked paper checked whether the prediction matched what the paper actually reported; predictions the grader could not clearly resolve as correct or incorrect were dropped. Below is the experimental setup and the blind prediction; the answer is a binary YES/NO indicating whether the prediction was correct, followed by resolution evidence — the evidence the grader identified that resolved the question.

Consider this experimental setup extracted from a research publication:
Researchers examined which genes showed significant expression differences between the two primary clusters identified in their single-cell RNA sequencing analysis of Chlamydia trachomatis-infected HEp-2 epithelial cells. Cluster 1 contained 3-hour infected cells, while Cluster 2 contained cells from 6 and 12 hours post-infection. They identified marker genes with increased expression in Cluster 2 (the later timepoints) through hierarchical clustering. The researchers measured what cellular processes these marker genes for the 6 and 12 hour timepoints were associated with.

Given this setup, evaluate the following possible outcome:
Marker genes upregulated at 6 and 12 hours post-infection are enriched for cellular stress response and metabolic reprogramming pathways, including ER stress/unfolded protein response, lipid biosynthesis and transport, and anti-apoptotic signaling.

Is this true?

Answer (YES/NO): NO